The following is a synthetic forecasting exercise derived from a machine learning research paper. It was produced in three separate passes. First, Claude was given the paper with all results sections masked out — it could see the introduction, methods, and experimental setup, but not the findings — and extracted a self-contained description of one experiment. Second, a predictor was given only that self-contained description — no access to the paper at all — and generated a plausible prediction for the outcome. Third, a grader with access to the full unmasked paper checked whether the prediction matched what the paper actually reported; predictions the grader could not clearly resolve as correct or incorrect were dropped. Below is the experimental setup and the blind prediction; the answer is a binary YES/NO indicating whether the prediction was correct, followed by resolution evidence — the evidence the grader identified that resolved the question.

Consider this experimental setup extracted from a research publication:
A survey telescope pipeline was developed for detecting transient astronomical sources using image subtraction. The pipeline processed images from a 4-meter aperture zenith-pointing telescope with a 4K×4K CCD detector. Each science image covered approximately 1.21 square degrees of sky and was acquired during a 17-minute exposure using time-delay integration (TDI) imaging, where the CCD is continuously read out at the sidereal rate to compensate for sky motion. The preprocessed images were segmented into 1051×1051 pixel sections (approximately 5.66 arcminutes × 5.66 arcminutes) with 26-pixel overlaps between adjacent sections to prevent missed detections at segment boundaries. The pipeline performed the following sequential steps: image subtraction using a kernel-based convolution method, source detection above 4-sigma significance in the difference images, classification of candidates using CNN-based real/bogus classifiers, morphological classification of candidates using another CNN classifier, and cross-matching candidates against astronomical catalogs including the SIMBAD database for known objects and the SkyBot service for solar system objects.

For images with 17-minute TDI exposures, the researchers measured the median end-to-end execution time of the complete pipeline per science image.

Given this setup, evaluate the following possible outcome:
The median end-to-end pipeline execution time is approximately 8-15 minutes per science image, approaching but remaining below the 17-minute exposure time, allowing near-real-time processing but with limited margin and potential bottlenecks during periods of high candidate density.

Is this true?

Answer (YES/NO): NO